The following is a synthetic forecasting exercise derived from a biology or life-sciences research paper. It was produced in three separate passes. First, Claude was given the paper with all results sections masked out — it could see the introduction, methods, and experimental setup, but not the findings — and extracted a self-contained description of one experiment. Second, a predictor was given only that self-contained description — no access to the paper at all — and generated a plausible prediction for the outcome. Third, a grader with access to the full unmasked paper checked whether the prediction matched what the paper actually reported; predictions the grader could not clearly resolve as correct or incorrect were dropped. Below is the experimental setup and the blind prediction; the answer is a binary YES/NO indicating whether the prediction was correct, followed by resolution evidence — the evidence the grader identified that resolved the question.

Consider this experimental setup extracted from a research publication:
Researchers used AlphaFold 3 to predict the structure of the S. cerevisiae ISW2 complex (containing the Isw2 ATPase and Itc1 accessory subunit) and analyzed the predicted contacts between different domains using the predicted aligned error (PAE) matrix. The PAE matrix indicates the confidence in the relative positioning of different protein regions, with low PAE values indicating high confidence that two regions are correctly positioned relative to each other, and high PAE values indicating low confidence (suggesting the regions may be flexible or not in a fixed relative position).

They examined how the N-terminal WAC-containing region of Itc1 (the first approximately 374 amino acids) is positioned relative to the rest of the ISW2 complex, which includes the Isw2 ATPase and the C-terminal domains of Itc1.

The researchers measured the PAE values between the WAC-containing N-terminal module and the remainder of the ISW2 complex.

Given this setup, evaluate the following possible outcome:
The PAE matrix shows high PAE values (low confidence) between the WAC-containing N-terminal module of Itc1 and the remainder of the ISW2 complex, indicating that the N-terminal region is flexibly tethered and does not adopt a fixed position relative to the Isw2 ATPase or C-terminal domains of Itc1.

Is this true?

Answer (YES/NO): YES